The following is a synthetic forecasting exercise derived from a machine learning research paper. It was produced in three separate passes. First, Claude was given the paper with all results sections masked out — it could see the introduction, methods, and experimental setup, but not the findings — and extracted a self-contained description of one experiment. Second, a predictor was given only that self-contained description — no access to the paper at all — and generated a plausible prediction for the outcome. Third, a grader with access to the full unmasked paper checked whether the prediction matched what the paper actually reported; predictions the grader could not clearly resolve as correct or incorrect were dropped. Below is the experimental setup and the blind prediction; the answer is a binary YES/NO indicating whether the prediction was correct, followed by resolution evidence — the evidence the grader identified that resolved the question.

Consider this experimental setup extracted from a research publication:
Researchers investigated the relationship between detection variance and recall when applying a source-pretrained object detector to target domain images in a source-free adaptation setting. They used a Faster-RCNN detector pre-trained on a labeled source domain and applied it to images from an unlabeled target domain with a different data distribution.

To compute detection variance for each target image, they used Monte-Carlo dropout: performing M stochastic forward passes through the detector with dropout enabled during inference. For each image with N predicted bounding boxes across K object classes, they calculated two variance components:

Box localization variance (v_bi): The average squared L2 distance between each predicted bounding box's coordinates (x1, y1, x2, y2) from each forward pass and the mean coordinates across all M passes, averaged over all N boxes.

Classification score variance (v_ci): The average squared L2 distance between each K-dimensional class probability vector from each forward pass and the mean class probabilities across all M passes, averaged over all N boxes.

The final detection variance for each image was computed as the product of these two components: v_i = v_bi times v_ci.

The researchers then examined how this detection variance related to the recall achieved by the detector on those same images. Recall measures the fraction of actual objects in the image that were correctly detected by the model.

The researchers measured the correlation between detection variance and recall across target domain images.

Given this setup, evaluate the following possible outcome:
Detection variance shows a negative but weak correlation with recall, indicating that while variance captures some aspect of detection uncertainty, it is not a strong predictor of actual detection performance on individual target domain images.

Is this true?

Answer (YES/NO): NO